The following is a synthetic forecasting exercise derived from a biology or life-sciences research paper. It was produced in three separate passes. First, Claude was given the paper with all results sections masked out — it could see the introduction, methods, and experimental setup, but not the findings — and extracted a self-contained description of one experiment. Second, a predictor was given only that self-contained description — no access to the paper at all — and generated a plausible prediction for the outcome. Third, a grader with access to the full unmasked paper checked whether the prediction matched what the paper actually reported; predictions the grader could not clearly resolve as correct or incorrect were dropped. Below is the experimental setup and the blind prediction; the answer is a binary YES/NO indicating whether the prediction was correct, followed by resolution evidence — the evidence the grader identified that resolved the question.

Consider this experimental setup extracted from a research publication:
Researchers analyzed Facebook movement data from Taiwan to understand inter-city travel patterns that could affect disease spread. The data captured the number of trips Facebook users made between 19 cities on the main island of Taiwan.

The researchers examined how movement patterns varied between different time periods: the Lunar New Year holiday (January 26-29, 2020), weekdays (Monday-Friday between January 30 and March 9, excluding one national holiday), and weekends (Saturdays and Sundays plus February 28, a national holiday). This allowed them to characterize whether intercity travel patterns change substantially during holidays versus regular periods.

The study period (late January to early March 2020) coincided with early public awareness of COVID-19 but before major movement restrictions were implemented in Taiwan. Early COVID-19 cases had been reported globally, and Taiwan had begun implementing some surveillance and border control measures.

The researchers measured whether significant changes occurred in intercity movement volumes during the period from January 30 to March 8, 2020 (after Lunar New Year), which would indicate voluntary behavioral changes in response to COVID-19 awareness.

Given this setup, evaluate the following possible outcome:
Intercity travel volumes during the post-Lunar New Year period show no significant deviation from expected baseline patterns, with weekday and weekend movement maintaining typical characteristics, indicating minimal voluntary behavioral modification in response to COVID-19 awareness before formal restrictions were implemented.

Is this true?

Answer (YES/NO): YES